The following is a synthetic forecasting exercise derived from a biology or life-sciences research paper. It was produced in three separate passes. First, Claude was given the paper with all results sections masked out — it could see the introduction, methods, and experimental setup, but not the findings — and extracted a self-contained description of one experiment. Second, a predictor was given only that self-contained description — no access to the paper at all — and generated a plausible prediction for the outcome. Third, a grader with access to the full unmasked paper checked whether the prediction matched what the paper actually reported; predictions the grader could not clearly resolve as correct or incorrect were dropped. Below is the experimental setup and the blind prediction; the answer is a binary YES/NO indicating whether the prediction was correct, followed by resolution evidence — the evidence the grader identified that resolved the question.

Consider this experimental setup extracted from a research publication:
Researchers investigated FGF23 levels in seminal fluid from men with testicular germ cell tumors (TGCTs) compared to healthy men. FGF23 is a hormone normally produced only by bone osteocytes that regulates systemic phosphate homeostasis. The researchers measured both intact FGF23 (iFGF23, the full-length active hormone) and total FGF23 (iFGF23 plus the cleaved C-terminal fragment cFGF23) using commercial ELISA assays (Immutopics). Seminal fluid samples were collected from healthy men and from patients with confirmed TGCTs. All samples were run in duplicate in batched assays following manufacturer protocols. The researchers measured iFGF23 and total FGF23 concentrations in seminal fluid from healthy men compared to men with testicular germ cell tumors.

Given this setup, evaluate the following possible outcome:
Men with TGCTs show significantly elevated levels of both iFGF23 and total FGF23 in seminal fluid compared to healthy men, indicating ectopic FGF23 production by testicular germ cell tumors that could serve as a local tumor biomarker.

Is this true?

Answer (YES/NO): NO